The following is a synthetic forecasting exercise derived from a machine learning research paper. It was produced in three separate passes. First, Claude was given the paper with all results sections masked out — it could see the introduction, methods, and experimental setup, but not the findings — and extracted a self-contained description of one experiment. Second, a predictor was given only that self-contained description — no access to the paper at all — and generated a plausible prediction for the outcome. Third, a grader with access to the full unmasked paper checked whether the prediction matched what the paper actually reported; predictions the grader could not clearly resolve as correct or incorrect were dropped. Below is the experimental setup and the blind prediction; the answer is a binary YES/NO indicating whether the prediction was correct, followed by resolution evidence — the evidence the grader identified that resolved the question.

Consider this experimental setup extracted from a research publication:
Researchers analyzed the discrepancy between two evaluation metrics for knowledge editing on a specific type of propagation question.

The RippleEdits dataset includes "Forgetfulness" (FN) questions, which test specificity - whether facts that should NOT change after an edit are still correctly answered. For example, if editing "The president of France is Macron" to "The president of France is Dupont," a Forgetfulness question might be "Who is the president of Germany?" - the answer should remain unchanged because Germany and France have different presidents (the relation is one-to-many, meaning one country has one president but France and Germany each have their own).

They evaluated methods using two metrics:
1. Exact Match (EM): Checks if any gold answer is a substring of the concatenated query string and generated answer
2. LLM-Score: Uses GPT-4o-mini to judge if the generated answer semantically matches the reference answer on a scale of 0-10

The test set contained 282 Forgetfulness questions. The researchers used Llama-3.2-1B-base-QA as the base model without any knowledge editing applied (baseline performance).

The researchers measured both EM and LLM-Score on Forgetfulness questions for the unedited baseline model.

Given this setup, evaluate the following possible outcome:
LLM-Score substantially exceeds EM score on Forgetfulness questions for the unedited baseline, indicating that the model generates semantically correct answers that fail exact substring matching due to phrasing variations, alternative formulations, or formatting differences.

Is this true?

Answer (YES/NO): NO